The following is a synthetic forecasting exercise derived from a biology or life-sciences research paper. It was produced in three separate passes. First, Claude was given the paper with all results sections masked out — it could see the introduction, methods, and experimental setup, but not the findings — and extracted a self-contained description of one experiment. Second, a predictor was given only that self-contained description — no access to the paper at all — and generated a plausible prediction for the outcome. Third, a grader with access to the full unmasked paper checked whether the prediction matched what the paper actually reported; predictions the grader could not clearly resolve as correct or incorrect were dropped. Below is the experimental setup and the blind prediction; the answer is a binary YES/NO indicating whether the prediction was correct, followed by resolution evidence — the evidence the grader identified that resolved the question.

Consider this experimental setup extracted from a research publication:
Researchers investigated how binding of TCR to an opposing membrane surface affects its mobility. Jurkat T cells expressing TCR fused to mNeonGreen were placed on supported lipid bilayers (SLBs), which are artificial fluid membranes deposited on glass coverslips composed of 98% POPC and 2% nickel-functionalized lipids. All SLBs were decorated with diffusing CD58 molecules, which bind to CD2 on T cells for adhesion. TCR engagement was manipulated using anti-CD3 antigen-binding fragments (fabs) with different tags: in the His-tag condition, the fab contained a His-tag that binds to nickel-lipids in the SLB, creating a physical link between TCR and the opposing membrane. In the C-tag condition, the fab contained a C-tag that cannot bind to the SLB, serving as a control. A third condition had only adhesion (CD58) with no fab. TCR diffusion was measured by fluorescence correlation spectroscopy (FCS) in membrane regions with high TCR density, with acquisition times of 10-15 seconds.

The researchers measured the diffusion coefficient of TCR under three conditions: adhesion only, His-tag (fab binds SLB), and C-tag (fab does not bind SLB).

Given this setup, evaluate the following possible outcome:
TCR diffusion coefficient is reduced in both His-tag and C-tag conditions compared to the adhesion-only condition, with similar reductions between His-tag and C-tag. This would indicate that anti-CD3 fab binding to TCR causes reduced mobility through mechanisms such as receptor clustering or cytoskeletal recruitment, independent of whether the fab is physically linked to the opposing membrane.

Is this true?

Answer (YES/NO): NO